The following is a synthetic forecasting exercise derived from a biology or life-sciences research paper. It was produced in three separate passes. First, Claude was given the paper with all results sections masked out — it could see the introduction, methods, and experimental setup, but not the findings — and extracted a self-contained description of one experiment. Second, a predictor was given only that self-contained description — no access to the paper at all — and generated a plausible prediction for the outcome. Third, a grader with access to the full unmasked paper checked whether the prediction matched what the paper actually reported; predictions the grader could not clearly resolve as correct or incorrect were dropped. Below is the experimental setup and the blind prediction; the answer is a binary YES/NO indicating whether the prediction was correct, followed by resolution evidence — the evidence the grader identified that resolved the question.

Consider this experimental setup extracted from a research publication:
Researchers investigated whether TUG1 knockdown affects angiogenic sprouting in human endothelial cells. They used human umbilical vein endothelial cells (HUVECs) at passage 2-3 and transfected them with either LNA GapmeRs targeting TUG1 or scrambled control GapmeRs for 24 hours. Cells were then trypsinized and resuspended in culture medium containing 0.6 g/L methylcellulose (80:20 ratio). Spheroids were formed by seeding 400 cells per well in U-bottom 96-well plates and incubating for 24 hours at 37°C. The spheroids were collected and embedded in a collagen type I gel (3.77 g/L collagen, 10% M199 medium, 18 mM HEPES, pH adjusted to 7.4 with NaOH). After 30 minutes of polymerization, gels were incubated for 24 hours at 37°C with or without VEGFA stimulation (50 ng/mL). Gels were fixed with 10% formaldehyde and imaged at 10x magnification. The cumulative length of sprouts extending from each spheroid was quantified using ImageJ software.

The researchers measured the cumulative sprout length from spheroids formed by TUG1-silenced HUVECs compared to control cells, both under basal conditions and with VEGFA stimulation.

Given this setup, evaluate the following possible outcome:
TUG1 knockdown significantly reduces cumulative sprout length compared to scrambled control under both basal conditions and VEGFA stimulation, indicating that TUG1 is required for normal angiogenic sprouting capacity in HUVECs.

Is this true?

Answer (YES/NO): NO